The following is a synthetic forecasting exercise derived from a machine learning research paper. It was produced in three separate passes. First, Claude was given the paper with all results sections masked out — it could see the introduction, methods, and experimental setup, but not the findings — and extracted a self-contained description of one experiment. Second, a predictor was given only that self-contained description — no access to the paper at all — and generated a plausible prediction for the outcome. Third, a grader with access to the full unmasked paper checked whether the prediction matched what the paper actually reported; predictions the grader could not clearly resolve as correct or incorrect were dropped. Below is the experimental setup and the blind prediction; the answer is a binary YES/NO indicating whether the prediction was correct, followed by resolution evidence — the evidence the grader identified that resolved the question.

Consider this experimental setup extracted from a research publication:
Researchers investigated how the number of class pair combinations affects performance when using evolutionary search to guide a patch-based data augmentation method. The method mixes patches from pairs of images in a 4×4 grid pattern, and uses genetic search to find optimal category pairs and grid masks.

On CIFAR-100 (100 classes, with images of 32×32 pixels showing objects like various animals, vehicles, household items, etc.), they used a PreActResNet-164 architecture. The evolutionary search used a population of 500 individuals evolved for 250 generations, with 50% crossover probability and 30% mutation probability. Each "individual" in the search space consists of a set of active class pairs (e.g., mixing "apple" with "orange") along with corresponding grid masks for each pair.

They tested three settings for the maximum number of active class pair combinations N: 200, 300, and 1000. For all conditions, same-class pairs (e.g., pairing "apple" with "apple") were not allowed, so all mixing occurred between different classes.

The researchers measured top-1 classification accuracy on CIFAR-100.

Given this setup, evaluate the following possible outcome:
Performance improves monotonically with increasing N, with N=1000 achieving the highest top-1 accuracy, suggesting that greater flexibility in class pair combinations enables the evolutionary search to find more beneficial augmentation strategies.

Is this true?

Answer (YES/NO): NO